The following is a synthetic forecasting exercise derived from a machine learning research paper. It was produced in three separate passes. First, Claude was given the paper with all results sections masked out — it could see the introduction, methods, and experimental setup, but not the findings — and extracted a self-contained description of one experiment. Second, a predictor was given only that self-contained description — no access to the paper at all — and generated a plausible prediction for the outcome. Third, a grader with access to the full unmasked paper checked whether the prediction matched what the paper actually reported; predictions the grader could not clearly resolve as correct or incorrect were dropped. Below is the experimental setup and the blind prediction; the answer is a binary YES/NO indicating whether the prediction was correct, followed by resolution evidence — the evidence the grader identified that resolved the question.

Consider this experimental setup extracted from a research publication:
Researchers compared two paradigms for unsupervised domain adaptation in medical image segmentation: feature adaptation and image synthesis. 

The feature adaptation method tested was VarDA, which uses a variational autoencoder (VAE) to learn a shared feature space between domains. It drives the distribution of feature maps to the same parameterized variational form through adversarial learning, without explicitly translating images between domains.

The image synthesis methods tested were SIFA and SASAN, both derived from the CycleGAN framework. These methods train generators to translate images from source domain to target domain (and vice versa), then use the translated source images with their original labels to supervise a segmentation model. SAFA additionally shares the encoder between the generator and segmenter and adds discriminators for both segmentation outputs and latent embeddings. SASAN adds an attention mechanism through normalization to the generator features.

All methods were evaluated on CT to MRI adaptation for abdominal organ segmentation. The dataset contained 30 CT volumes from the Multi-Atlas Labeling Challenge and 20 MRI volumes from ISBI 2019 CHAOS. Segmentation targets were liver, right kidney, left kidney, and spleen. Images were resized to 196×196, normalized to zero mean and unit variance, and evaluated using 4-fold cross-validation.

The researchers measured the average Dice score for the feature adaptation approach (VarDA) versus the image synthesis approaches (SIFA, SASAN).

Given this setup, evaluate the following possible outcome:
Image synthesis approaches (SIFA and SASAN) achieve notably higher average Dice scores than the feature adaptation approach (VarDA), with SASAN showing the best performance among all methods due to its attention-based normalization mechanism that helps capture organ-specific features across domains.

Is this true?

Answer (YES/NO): NO